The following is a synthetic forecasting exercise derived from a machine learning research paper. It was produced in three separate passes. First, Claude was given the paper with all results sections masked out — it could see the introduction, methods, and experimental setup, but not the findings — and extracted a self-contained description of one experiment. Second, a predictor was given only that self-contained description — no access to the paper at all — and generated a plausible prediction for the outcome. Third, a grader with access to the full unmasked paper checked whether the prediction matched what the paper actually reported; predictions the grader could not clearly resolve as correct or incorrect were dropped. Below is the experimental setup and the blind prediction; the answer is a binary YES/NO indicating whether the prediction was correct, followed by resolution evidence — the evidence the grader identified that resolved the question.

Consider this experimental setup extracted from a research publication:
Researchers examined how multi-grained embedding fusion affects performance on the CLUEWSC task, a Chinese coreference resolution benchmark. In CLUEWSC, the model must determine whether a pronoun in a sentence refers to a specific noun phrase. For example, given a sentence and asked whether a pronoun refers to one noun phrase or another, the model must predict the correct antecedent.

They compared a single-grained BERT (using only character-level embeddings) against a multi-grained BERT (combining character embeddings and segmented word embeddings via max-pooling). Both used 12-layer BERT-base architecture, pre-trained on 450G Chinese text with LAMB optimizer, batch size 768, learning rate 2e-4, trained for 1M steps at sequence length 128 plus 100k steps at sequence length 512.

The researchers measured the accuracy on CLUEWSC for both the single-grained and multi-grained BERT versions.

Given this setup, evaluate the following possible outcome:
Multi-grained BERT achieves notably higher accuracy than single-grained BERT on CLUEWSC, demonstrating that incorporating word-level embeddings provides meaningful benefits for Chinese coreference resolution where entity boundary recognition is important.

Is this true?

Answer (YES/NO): YES